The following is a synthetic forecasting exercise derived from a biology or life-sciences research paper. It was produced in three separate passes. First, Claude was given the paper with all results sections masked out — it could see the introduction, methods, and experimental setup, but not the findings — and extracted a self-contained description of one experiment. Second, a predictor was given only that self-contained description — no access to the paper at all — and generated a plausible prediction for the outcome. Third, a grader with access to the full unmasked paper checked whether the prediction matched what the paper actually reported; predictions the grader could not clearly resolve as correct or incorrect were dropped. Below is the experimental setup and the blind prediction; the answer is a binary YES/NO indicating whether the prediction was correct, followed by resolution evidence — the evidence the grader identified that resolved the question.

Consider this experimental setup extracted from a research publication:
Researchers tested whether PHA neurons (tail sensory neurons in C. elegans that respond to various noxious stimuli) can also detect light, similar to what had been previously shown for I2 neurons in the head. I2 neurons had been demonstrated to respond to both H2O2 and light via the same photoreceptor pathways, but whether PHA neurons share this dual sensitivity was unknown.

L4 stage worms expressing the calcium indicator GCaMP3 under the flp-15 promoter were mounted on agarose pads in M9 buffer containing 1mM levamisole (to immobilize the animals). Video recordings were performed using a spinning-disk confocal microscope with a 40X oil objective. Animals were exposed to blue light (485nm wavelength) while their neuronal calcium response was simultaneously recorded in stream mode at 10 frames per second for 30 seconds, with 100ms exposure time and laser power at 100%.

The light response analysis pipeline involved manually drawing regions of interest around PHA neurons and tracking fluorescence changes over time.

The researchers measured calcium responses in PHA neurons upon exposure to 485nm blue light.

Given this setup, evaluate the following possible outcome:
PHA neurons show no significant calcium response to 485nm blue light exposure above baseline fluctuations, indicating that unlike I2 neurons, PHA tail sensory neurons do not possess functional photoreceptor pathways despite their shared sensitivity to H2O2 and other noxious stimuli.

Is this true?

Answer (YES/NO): NO